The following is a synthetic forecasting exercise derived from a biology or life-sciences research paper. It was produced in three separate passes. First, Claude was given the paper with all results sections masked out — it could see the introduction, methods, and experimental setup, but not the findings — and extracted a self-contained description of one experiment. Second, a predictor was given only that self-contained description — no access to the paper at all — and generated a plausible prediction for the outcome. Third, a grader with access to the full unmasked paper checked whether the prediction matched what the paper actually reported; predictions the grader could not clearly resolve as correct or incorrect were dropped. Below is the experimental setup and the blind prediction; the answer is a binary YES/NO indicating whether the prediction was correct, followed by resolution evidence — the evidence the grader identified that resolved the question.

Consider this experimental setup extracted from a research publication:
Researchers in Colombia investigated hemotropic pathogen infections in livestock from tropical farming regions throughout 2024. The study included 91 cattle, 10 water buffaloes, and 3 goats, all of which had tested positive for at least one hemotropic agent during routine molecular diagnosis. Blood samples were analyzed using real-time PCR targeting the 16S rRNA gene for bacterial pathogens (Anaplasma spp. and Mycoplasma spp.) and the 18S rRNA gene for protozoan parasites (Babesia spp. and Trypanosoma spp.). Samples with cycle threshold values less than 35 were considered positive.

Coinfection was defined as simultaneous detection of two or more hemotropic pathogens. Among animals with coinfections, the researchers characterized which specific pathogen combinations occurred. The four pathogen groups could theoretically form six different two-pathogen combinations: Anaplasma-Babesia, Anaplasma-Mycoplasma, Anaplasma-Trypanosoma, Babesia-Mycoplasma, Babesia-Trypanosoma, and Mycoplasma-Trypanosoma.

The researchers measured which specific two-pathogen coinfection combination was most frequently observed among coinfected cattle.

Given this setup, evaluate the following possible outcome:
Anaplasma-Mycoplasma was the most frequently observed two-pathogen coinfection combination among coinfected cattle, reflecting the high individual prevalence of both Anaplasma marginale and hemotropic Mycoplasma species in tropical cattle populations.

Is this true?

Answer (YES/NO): YES